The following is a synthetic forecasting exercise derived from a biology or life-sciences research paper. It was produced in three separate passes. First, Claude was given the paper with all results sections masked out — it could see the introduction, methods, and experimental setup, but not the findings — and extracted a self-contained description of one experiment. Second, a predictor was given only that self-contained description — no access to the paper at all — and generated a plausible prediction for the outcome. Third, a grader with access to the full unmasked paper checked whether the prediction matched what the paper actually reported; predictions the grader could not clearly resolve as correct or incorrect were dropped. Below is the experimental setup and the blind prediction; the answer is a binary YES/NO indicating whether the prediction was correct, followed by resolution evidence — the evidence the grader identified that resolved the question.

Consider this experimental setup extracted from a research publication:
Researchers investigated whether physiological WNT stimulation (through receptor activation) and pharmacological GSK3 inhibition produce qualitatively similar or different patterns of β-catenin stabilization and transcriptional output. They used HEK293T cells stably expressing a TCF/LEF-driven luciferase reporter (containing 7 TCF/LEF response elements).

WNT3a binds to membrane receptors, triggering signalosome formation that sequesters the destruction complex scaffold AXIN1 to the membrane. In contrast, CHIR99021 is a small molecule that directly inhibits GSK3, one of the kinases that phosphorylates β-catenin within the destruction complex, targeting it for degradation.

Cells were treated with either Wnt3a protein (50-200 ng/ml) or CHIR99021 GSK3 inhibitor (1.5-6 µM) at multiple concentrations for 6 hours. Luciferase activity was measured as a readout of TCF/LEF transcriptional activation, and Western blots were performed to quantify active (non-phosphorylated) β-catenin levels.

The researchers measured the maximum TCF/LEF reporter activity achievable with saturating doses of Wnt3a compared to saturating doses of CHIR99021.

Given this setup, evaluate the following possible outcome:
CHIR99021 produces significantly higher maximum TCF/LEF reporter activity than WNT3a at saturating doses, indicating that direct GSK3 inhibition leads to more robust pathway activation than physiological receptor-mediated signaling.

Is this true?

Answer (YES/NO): YES